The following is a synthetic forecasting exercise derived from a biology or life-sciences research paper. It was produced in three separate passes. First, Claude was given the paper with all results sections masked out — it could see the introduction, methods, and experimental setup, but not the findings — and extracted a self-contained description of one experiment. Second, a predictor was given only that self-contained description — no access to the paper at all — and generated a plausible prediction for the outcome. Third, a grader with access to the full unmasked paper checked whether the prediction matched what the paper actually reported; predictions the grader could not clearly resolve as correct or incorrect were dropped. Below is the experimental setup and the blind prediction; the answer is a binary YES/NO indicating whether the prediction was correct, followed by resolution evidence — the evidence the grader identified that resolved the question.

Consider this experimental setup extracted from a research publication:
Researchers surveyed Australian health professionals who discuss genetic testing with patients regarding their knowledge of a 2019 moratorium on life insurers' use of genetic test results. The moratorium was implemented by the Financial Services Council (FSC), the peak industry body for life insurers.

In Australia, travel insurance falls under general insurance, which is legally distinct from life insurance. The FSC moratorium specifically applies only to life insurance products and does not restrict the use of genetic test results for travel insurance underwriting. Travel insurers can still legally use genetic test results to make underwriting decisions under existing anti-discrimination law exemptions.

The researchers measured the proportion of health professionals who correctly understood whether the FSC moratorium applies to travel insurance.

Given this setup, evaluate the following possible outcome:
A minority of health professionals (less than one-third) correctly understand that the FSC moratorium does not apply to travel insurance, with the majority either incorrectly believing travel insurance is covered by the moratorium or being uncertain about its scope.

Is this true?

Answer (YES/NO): NO